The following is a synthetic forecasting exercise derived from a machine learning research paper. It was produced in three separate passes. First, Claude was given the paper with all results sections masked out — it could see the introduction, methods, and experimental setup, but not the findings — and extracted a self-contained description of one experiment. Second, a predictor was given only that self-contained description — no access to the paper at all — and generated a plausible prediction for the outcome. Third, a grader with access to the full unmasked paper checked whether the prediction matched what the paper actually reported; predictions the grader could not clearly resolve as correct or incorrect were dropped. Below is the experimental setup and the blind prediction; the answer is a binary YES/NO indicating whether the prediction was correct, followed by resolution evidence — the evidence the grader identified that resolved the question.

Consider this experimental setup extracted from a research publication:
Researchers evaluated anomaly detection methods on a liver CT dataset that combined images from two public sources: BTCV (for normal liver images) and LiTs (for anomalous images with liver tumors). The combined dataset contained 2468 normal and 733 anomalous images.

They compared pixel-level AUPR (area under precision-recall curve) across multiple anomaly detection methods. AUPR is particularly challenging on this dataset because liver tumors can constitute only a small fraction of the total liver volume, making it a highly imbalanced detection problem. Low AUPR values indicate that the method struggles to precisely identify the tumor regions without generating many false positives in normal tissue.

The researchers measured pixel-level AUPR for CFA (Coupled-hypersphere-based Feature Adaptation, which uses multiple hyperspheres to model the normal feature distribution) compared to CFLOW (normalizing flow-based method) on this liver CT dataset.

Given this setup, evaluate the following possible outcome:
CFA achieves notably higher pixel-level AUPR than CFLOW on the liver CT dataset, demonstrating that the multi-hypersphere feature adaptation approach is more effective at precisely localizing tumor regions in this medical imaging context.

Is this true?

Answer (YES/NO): NO